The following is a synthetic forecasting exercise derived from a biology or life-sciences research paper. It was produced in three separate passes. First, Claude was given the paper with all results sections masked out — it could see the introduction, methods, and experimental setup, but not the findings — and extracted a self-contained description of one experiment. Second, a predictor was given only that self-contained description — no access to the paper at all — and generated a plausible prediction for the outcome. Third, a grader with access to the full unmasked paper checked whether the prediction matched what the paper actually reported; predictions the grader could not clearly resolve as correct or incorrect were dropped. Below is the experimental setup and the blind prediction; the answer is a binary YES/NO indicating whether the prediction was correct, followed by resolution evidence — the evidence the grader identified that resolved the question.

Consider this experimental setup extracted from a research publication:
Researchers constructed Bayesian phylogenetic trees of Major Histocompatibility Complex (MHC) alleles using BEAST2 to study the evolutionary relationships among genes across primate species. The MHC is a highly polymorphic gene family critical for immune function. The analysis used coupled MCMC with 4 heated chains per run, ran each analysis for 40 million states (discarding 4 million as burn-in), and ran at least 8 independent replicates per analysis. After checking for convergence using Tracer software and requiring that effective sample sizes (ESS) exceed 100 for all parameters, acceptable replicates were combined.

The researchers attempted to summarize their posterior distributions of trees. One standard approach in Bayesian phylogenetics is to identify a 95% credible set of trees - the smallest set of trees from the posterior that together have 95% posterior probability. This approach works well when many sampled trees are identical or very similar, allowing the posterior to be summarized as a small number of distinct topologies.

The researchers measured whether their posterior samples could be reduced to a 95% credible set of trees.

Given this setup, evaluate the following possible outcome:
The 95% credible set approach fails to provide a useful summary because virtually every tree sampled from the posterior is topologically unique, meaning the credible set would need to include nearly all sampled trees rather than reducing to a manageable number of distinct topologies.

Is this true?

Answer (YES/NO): YES